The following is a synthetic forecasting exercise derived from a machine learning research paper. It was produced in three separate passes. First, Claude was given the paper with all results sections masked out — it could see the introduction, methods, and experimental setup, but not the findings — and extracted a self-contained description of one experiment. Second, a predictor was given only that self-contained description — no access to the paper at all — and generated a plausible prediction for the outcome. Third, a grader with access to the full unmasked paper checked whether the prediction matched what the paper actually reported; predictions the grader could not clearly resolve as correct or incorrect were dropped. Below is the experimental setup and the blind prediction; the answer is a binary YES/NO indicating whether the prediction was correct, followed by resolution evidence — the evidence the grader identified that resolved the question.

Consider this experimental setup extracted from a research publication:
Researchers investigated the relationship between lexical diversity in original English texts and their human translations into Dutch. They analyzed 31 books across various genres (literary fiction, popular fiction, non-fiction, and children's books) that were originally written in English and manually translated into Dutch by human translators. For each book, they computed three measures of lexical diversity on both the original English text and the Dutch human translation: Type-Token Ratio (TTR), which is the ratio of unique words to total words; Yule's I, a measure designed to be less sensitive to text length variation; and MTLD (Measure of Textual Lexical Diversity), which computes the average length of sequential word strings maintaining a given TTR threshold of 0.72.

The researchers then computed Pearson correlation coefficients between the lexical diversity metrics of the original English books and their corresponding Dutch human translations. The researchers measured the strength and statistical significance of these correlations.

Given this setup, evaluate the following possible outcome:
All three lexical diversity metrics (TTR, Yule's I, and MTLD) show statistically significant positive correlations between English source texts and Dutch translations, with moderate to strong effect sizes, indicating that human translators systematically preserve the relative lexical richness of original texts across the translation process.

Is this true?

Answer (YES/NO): YES